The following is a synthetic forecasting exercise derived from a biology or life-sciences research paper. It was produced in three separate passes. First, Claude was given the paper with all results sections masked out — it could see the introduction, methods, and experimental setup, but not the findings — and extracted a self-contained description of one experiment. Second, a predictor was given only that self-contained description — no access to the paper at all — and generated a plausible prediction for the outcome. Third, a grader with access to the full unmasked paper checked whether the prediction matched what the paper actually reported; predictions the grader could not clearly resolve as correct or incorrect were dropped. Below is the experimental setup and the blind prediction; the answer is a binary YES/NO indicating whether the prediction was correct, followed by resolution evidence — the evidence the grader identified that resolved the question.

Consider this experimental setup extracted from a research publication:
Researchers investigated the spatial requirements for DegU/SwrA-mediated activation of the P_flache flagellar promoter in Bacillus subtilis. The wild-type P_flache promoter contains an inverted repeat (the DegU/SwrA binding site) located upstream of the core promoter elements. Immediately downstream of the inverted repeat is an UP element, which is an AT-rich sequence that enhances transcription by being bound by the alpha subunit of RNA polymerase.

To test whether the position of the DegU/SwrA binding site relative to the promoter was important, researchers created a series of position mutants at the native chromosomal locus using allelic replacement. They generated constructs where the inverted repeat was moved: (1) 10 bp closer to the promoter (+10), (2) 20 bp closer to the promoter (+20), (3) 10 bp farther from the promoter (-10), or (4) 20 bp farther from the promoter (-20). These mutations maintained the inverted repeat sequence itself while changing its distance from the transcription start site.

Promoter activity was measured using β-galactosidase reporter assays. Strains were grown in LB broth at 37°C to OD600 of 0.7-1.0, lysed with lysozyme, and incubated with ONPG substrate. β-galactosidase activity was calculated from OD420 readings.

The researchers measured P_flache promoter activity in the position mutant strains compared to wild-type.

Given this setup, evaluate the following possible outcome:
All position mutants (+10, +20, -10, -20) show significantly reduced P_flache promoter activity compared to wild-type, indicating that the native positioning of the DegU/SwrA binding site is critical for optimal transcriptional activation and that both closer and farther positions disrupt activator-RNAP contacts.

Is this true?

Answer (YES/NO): YES